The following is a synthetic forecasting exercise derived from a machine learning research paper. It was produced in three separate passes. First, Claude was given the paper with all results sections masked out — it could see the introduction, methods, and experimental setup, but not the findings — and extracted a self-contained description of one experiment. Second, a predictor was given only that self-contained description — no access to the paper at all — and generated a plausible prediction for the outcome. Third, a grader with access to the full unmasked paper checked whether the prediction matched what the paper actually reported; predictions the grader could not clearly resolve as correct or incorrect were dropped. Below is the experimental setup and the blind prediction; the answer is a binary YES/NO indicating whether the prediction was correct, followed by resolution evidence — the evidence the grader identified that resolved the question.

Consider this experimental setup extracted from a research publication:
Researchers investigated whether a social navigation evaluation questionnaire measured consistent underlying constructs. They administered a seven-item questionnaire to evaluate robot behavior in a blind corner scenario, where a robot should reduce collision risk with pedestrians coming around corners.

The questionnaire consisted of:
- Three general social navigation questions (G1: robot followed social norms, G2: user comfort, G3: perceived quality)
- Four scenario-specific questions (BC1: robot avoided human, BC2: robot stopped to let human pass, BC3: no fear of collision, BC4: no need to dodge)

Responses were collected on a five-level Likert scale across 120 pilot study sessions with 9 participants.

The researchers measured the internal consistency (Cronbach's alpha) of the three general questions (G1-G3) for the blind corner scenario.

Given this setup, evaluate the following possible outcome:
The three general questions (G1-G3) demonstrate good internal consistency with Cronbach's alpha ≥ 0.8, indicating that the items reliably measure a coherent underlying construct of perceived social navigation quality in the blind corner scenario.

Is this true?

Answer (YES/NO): YES